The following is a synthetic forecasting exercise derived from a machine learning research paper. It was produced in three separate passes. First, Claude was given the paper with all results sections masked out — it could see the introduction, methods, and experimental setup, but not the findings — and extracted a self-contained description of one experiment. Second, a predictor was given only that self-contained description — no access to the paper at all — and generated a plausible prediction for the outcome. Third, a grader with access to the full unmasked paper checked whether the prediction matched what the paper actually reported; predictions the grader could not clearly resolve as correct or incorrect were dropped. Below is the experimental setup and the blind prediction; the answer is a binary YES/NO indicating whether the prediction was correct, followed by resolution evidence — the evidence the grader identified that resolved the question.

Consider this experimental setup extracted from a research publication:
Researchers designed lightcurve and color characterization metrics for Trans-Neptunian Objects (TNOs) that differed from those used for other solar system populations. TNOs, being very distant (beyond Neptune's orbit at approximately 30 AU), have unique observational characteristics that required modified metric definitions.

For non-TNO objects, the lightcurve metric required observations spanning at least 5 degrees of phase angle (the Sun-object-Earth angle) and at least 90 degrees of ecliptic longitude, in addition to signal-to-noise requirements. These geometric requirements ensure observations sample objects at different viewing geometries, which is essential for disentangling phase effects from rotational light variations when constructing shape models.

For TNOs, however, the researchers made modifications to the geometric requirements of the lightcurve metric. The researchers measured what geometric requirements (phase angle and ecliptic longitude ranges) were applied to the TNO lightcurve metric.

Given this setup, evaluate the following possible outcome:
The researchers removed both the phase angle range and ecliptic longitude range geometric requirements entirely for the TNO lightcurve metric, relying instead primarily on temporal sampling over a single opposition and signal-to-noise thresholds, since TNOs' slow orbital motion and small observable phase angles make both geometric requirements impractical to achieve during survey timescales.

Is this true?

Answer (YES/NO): YES